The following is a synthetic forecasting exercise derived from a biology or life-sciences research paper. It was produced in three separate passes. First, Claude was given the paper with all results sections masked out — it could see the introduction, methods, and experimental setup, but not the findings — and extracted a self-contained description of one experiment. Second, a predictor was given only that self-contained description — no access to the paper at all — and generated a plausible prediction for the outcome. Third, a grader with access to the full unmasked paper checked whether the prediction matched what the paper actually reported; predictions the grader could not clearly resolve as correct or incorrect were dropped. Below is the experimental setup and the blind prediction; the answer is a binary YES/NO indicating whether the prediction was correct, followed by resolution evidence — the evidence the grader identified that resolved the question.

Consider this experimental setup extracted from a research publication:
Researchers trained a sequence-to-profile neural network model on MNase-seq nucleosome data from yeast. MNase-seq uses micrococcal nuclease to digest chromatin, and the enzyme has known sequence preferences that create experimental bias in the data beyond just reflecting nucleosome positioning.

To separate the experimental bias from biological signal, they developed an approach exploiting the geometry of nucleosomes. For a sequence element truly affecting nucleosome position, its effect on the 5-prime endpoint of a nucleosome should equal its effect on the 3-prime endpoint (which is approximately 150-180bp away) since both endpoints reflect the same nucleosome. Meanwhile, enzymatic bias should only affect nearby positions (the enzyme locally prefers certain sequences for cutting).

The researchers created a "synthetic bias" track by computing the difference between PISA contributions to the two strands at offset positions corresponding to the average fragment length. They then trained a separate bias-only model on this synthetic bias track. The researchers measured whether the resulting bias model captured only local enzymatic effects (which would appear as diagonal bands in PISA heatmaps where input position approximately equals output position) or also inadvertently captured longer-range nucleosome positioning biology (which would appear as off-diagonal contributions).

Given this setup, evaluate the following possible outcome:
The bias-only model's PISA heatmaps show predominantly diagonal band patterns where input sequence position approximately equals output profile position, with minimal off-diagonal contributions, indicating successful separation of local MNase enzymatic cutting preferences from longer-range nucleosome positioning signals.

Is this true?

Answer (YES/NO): YES